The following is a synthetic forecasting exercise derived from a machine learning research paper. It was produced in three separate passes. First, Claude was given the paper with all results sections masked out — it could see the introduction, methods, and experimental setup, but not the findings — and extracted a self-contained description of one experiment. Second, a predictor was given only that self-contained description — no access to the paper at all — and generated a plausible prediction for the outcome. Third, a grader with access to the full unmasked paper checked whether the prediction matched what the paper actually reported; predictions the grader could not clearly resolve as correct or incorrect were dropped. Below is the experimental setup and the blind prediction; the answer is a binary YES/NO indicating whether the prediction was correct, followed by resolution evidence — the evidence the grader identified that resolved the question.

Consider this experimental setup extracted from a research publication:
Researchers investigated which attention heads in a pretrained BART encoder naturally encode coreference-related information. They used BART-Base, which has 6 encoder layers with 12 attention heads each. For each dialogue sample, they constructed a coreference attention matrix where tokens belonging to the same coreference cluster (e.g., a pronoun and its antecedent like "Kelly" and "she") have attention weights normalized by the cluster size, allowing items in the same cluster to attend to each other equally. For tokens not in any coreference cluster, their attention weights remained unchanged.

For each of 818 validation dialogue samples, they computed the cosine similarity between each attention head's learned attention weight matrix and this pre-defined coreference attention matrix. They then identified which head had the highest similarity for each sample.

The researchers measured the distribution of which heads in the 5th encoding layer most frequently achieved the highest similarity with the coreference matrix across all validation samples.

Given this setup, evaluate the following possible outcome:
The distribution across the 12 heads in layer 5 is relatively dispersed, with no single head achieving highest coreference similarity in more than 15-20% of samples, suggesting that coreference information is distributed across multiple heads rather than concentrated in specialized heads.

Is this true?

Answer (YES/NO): NO